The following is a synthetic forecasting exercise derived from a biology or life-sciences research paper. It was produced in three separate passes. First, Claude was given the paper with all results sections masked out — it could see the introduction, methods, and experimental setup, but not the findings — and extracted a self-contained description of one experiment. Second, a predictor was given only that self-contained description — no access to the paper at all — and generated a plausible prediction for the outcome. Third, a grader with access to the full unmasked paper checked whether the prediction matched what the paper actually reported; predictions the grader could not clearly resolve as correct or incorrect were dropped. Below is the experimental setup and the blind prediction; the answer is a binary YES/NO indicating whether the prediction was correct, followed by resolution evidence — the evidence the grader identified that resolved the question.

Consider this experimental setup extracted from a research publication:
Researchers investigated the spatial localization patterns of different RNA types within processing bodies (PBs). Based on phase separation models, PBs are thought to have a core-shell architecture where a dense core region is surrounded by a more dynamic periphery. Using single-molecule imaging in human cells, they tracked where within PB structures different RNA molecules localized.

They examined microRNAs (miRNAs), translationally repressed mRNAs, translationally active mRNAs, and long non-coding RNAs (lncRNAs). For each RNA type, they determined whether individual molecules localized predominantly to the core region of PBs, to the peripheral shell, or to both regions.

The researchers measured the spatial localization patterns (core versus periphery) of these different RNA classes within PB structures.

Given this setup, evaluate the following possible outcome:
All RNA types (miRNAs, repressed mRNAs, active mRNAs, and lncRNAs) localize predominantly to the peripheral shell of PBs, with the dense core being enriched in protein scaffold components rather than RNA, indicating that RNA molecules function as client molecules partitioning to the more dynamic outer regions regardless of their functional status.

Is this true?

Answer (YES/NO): NO